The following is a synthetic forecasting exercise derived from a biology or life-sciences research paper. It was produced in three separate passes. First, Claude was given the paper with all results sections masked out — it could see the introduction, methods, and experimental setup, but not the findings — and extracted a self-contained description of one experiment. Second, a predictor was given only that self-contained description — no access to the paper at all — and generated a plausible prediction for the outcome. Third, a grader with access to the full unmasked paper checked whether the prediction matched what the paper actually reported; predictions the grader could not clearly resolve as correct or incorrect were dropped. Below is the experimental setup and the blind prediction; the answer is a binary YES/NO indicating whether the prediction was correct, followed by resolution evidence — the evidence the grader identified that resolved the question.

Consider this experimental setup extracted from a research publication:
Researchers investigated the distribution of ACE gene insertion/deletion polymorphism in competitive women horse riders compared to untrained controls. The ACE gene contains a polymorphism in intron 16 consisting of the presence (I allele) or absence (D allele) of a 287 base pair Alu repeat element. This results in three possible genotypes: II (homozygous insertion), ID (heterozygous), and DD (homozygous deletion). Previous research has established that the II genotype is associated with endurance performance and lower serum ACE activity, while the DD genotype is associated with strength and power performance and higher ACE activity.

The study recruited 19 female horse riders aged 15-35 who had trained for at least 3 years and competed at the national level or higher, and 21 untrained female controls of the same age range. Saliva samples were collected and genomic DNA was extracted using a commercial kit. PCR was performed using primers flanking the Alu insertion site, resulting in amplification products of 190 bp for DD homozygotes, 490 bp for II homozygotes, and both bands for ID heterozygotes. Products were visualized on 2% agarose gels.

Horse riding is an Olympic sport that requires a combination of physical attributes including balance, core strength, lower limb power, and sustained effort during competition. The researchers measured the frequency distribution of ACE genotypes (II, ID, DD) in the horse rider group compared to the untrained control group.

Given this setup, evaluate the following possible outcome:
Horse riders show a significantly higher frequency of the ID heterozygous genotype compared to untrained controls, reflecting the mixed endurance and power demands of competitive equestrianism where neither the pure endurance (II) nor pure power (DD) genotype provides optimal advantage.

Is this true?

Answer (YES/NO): NO